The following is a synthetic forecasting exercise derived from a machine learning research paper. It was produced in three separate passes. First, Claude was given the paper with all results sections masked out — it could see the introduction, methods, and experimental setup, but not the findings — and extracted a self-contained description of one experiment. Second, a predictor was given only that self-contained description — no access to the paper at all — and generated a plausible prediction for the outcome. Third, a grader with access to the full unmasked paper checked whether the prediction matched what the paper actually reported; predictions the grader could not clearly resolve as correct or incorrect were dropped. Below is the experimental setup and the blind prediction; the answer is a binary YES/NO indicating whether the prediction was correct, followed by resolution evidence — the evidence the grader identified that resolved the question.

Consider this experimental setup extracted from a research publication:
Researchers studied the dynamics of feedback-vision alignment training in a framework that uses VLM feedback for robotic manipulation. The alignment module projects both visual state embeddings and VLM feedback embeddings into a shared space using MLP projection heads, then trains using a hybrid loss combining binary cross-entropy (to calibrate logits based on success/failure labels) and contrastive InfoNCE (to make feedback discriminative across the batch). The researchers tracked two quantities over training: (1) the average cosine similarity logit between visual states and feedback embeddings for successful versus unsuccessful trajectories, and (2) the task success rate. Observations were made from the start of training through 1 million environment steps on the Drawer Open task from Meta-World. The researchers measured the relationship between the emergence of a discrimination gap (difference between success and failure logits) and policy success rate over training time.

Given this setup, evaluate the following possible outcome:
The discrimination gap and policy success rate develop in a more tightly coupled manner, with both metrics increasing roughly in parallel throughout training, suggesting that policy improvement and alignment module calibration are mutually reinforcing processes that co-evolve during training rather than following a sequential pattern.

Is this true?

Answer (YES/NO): NO